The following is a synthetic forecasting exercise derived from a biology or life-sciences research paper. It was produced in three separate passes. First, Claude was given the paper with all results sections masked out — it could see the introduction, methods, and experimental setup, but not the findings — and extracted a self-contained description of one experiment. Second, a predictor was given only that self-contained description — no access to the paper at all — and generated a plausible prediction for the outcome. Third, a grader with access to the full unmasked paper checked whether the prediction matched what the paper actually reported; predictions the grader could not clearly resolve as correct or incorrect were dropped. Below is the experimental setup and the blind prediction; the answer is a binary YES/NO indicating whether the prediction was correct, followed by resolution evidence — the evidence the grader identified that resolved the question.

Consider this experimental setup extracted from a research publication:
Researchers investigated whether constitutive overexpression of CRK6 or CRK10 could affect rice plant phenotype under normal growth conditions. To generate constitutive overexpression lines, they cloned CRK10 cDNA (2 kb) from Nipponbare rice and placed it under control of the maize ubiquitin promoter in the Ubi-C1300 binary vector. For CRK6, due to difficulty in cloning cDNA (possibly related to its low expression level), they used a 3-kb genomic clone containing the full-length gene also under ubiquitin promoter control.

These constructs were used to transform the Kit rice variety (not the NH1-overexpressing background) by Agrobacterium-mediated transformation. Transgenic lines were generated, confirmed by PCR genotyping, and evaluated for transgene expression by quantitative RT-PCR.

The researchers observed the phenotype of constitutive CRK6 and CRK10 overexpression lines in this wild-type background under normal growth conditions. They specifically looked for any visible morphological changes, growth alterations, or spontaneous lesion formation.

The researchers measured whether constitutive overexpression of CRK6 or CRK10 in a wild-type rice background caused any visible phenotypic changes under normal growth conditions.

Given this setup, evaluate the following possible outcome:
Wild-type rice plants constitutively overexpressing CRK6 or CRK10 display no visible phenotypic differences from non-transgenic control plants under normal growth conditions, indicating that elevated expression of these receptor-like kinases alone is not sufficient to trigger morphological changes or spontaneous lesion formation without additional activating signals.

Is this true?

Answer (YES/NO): NO